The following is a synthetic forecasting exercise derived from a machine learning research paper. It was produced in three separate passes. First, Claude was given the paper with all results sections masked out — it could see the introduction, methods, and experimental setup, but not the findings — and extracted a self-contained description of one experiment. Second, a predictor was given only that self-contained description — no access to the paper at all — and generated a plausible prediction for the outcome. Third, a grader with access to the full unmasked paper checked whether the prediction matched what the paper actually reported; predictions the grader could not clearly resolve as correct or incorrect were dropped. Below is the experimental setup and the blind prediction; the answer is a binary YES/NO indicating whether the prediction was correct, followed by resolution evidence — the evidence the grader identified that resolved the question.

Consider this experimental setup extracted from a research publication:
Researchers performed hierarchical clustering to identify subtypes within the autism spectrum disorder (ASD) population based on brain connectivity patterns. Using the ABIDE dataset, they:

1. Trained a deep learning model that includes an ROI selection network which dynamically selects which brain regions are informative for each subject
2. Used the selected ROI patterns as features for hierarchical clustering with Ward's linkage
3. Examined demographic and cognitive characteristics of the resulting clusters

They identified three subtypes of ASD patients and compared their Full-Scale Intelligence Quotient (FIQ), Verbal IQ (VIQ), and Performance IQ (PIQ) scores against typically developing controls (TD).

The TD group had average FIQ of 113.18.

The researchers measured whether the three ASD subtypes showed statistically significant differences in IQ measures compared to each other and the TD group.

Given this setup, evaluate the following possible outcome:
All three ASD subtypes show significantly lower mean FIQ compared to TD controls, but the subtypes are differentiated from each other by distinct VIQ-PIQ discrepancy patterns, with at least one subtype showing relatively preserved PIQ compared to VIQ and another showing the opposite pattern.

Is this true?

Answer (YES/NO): NO